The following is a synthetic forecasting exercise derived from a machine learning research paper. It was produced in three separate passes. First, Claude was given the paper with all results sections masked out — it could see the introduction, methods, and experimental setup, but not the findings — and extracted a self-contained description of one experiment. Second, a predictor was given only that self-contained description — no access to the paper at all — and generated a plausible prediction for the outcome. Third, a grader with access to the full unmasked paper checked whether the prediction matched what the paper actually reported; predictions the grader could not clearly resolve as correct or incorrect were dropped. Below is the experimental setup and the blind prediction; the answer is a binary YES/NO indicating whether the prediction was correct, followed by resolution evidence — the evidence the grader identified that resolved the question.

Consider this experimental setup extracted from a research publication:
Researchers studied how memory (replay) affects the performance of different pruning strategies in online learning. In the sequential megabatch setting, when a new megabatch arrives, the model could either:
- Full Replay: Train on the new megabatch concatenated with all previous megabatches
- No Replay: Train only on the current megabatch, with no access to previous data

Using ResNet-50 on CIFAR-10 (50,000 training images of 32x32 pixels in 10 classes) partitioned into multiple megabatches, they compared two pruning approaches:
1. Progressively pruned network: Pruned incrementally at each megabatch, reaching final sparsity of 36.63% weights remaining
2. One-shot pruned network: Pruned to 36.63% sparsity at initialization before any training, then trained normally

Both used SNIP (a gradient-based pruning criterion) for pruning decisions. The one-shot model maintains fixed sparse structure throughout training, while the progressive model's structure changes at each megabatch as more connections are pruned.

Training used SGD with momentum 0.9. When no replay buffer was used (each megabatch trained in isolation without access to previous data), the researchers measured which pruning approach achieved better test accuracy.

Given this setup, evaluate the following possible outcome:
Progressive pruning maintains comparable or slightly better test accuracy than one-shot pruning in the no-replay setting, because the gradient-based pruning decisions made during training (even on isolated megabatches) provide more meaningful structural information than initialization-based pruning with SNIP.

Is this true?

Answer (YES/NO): NO